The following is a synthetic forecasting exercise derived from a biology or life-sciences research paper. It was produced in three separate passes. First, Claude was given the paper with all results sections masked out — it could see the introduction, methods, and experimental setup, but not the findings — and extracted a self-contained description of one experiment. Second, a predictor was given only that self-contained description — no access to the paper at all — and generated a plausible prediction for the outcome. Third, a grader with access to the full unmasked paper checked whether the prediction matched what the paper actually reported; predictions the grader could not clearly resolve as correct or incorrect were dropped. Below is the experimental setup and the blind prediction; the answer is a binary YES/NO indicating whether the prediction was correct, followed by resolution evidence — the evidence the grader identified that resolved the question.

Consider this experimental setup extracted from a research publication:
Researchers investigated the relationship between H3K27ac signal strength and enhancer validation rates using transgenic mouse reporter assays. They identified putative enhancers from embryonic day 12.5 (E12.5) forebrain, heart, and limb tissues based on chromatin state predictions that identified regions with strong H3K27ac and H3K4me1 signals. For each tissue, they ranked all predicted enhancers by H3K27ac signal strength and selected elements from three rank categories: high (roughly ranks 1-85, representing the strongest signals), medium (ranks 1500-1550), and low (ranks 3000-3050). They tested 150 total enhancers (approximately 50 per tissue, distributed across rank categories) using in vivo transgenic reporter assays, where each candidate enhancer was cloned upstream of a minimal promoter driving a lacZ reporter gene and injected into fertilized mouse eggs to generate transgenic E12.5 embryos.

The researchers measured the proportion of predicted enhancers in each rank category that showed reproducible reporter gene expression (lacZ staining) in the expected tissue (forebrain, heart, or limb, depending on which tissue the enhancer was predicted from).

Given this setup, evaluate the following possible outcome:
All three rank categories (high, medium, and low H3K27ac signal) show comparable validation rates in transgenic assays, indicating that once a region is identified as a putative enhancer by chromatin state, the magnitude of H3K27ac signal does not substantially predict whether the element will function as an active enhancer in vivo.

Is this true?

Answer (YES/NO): NO